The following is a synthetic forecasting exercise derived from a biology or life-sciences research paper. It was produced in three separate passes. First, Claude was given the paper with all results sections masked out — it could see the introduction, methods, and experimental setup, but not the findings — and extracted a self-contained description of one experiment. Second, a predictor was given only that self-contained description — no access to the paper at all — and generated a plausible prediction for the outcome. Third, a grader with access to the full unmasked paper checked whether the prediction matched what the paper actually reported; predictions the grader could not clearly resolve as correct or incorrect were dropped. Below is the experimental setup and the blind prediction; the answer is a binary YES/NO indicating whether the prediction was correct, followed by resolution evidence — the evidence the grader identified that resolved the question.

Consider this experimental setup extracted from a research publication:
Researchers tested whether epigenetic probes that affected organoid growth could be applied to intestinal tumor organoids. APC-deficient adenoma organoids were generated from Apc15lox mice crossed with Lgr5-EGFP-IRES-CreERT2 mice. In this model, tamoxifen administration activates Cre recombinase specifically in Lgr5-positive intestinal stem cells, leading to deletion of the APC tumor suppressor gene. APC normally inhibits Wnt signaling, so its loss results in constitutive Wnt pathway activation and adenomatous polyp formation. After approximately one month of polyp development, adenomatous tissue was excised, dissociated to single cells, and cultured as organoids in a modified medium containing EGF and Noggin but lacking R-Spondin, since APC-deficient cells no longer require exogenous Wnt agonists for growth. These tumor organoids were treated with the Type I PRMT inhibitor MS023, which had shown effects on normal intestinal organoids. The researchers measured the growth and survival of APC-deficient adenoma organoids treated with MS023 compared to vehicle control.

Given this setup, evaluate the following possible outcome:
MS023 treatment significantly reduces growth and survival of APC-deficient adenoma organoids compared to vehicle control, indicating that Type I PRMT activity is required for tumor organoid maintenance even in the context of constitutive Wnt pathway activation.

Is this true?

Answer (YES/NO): YES